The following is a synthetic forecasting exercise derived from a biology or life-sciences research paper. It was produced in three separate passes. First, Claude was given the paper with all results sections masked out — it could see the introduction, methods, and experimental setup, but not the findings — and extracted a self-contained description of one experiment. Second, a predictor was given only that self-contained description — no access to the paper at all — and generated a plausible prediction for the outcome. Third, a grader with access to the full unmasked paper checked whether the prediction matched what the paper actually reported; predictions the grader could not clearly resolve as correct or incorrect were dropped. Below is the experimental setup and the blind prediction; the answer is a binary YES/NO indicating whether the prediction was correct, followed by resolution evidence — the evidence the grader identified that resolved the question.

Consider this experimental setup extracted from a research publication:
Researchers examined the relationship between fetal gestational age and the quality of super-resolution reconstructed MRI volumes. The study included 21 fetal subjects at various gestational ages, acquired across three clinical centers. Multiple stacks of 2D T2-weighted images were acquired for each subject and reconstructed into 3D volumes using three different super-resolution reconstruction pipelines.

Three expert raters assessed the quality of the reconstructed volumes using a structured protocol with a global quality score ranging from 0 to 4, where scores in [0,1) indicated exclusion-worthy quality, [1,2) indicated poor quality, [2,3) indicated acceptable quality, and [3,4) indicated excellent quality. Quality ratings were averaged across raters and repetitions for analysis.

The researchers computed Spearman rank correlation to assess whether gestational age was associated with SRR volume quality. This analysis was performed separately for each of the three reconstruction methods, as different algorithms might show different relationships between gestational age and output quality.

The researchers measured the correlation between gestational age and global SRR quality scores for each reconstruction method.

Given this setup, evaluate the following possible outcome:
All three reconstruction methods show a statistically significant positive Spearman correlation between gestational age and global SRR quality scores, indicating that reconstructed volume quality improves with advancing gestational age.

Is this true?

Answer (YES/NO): NO